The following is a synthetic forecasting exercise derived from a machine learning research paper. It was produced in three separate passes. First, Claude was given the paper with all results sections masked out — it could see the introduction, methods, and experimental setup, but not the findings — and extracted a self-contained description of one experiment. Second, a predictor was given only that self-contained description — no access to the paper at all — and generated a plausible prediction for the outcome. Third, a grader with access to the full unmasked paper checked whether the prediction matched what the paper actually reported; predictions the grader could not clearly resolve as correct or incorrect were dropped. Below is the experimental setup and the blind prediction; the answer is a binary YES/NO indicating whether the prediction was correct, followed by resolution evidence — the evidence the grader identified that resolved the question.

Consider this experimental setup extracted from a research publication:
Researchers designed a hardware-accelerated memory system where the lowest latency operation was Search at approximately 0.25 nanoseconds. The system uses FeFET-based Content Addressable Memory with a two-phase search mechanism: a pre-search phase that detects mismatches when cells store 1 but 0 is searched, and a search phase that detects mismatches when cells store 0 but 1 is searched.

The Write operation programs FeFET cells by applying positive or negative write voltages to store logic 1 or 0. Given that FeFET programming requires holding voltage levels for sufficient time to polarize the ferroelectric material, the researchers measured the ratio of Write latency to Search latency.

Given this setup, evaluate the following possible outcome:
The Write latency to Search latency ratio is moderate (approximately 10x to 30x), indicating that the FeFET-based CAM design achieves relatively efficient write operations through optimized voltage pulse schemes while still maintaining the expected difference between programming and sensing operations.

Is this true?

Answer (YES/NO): NO